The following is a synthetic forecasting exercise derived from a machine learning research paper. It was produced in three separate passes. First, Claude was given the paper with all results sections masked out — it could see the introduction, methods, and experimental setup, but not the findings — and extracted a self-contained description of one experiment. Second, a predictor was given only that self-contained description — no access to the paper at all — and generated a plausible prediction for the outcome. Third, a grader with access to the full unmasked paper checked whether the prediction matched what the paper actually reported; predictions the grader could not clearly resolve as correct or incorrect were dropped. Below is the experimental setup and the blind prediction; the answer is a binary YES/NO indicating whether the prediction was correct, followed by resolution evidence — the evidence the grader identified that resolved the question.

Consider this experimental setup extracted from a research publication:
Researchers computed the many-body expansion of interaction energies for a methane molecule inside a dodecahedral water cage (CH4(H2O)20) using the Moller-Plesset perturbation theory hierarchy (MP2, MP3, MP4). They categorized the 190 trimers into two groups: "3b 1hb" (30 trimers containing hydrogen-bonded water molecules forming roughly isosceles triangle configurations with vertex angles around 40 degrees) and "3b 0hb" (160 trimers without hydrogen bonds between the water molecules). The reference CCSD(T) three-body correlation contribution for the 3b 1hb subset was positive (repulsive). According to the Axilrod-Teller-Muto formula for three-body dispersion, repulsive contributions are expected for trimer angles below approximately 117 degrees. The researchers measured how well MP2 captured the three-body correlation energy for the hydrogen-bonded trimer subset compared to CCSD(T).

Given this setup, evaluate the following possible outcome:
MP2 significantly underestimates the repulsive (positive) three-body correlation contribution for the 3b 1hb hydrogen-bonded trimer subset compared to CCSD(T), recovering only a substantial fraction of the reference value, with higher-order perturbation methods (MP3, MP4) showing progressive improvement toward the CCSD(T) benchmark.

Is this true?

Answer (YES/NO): NO